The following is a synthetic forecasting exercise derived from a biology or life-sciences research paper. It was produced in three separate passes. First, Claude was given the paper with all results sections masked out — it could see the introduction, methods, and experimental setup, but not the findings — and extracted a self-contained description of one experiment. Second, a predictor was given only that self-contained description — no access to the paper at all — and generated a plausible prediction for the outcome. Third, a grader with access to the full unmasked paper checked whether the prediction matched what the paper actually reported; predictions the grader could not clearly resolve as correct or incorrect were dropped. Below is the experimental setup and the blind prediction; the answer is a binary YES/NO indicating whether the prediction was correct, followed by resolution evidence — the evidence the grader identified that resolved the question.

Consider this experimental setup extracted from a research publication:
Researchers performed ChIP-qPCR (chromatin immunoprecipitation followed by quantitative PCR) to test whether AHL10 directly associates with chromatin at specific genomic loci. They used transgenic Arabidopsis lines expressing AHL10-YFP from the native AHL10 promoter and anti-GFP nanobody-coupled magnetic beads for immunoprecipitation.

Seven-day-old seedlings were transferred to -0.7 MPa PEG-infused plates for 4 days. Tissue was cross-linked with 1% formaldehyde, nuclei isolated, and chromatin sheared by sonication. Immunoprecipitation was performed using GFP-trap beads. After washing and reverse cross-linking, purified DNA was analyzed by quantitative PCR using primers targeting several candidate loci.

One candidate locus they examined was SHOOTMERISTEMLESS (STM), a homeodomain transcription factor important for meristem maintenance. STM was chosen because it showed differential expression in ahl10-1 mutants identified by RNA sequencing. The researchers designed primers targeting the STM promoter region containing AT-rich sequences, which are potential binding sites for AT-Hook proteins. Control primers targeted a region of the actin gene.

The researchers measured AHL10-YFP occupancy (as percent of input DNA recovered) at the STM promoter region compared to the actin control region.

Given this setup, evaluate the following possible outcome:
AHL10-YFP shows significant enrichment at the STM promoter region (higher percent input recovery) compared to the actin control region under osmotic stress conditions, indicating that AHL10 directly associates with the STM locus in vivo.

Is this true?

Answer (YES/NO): NO